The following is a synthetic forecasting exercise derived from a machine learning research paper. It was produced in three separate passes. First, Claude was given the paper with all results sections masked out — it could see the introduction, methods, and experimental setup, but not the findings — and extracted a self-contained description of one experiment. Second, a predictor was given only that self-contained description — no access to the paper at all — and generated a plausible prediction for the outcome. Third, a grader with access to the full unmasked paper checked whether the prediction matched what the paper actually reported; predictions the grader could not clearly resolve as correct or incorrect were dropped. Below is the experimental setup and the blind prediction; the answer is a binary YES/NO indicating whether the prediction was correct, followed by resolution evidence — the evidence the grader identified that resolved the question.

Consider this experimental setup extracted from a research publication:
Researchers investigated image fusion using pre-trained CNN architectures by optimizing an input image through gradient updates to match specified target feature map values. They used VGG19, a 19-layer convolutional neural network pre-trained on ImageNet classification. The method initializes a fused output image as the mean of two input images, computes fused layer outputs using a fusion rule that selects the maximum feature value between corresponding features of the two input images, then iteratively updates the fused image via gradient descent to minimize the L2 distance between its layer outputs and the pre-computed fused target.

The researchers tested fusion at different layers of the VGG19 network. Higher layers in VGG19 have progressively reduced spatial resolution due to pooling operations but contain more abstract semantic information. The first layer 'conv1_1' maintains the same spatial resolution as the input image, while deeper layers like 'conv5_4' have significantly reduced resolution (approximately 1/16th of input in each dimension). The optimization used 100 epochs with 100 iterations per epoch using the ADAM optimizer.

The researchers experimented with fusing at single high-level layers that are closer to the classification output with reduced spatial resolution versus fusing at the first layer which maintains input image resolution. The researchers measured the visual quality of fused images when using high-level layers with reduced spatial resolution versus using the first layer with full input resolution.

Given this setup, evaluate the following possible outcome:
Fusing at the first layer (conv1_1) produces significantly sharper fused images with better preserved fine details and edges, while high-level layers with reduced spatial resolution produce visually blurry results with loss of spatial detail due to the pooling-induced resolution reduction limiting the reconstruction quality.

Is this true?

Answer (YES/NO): NO